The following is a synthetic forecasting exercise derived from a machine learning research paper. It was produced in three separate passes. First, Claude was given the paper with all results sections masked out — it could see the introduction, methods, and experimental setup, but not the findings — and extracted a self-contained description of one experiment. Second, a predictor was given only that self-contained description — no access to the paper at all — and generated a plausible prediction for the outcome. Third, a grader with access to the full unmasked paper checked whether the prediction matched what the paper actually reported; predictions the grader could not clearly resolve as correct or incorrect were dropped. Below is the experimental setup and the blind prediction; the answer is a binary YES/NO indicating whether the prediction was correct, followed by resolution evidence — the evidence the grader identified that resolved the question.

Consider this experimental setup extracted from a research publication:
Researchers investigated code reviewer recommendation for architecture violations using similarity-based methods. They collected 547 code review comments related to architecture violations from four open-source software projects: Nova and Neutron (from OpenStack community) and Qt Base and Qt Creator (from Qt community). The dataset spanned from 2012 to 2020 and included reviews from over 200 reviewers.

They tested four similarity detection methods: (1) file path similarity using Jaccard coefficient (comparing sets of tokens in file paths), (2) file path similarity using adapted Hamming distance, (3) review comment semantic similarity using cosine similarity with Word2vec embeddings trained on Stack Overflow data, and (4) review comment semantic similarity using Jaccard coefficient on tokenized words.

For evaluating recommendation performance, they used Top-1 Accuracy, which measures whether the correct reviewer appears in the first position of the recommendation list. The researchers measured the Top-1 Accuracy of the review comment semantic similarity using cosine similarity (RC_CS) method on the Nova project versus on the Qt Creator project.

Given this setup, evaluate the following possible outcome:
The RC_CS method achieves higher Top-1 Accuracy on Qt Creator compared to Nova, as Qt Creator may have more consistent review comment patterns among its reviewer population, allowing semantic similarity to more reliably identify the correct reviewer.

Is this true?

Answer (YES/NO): NO